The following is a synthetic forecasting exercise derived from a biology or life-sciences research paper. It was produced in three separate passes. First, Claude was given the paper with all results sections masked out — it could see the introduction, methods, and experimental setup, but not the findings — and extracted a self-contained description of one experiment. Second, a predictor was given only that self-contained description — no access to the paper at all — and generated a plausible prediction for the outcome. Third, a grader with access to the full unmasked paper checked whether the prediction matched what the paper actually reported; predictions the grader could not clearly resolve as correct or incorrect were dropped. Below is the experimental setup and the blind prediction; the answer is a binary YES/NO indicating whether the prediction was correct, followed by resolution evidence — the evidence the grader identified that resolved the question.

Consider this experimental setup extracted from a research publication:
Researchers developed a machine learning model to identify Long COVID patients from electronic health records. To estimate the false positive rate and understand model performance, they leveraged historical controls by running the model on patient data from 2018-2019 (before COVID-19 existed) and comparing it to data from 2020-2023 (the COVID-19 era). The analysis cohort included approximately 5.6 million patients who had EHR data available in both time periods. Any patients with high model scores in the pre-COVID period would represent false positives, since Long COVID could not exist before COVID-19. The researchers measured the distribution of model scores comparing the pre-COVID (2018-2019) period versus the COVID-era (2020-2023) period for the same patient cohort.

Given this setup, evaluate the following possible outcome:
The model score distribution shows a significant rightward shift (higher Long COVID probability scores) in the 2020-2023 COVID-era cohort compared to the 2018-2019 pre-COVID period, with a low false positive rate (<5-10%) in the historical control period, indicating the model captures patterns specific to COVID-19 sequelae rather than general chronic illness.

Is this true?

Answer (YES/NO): YES